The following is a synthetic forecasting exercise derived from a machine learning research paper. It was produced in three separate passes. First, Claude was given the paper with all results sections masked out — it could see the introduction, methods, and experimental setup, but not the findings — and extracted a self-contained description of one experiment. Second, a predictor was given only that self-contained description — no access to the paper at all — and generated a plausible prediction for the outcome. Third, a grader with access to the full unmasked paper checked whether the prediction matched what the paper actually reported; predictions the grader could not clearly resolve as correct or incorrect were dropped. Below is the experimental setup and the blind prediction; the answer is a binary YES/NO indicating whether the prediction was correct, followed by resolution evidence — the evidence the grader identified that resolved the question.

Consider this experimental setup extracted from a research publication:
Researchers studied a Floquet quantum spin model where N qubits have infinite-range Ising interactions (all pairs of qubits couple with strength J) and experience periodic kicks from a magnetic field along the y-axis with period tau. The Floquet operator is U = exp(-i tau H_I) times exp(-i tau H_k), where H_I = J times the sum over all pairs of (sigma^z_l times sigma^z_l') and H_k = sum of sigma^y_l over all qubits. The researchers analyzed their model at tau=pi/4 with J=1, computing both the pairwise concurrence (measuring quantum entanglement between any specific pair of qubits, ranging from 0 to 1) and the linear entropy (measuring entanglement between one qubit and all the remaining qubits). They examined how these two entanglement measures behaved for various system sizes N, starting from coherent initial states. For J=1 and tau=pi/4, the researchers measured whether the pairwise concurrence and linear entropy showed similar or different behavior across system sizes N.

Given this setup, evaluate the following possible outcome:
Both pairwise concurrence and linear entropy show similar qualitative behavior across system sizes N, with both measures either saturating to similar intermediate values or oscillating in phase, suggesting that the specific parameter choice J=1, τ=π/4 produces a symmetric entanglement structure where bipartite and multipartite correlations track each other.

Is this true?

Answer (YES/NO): NO